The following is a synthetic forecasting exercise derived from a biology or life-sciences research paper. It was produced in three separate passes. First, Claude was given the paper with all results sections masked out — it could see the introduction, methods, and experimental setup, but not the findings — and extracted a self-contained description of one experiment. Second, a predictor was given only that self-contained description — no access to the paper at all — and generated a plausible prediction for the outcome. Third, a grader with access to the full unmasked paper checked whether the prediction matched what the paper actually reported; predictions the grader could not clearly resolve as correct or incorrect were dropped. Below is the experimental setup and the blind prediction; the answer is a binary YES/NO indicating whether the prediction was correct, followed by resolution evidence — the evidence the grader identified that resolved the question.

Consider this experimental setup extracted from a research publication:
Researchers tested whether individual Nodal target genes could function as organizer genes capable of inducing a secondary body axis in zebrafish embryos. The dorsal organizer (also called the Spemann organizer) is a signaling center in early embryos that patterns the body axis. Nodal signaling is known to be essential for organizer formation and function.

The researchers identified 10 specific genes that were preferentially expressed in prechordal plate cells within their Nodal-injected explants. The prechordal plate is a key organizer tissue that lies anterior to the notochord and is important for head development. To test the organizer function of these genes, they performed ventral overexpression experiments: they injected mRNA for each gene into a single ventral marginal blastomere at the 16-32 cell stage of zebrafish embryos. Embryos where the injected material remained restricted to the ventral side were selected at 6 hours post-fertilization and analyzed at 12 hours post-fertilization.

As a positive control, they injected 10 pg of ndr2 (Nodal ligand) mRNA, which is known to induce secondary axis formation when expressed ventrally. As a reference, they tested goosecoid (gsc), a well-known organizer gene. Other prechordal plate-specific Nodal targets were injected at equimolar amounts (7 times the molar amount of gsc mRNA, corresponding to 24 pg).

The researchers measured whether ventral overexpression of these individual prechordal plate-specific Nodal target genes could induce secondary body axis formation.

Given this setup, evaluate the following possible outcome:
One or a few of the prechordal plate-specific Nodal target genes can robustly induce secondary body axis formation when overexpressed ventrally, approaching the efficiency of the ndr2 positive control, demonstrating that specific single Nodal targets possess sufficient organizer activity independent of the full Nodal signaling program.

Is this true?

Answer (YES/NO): YES